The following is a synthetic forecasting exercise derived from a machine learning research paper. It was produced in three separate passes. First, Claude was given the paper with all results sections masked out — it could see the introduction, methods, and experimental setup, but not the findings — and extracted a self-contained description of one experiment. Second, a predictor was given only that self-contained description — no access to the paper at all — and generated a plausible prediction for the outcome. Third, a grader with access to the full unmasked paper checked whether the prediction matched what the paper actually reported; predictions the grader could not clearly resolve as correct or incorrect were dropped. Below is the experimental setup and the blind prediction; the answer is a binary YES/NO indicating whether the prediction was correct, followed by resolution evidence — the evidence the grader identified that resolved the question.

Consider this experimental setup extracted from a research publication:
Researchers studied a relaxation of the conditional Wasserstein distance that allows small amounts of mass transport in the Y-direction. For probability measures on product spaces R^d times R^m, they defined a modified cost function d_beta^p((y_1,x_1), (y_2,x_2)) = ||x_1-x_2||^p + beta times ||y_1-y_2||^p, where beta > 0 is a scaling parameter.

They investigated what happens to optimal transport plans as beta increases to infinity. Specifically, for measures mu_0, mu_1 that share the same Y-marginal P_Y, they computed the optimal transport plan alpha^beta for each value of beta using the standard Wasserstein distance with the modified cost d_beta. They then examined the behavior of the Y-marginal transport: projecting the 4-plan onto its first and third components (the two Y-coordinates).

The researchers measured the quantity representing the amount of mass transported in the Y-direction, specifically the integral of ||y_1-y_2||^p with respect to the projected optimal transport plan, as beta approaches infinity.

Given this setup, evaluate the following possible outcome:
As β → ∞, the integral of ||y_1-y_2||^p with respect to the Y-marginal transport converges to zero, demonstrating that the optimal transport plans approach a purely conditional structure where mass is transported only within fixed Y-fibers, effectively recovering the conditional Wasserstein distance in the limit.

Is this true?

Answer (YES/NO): YES